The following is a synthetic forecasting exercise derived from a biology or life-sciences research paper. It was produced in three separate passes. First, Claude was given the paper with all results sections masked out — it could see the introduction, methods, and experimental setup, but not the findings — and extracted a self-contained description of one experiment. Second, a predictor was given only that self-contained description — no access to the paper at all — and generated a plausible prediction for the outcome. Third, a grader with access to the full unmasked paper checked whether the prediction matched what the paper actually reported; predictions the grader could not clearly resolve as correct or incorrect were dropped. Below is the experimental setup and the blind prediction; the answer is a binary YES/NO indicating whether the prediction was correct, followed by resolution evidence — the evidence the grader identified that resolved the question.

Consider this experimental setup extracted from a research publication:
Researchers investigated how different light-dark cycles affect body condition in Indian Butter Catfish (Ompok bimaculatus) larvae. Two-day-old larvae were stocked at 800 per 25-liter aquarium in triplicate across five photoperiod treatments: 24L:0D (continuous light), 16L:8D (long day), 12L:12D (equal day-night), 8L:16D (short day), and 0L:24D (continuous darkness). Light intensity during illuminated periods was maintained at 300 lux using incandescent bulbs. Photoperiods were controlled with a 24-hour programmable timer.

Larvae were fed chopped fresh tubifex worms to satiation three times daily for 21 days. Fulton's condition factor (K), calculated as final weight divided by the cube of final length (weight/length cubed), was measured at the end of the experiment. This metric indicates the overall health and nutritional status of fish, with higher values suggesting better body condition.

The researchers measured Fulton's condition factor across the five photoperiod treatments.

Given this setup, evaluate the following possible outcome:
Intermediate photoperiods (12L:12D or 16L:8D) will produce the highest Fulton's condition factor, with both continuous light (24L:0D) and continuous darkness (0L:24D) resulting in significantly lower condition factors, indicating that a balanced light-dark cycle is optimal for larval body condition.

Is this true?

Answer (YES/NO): NO